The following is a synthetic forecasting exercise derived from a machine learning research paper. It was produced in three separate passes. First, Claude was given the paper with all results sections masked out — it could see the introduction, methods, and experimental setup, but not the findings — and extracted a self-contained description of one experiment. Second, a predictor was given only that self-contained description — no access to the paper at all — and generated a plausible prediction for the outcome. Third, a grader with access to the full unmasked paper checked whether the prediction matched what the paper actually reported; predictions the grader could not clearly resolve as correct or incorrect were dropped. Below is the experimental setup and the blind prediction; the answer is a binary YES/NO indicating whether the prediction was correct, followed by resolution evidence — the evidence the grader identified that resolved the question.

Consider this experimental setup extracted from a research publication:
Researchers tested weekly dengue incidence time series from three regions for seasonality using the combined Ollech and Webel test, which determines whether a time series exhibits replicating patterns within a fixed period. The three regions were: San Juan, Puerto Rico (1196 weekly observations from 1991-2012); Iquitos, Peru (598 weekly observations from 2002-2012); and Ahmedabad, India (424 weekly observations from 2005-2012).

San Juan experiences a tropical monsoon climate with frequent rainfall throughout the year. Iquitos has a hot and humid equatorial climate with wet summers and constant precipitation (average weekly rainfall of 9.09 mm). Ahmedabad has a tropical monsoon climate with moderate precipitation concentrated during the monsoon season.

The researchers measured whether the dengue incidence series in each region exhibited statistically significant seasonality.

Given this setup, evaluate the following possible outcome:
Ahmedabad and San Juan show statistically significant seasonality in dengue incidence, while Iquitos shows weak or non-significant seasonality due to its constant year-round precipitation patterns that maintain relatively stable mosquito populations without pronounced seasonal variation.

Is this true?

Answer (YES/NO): NO